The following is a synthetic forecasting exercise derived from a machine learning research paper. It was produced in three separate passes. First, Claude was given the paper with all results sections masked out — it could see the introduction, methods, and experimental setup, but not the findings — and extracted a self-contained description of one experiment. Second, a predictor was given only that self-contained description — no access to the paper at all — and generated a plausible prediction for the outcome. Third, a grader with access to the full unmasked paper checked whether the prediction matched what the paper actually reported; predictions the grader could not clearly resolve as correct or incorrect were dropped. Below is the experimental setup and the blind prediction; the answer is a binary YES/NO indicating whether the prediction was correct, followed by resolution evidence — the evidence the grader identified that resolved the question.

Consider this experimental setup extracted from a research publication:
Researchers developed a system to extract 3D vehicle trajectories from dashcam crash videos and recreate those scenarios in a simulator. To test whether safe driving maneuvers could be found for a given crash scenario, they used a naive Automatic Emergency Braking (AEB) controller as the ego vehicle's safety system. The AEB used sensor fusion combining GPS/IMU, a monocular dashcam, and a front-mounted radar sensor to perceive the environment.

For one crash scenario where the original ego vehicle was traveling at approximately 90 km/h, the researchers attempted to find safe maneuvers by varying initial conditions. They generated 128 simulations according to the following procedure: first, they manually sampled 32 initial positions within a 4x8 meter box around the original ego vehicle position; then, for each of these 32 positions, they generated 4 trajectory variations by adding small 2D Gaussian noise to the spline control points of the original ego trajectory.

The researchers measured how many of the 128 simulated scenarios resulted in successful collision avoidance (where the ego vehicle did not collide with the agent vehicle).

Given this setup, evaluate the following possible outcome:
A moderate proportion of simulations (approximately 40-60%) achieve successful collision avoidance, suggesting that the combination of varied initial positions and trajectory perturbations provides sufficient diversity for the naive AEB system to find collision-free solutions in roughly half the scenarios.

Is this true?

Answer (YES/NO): NO